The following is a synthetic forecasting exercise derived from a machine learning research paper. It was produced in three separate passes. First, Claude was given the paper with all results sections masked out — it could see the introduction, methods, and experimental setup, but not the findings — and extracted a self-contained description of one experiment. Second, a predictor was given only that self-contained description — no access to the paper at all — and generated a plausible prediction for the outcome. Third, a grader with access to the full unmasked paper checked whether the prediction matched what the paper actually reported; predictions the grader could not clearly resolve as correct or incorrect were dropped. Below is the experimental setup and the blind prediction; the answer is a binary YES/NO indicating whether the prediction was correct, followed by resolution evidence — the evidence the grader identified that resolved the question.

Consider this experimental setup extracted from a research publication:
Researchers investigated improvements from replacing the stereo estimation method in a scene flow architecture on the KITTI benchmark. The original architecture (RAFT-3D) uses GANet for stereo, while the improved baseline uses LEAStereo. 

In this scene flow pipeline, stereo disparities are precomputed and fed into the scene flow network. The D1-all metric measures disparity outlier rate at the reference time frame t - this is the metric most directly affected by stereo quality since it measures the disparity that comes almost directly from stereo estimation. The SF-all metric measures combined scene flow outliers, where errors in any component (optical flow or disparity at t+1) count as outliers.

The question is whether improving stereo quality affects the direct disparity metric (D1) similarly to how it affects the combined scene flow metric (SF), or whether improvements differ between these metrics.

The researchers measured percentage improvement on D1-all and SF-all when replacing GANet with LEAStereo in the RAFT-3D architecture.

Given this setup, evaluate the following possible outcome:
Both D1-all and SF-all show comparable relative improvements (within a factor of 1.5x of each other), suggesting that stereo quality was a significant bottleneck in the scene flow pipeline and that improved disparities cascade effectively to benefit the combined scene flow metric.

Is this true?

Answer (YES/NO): YES